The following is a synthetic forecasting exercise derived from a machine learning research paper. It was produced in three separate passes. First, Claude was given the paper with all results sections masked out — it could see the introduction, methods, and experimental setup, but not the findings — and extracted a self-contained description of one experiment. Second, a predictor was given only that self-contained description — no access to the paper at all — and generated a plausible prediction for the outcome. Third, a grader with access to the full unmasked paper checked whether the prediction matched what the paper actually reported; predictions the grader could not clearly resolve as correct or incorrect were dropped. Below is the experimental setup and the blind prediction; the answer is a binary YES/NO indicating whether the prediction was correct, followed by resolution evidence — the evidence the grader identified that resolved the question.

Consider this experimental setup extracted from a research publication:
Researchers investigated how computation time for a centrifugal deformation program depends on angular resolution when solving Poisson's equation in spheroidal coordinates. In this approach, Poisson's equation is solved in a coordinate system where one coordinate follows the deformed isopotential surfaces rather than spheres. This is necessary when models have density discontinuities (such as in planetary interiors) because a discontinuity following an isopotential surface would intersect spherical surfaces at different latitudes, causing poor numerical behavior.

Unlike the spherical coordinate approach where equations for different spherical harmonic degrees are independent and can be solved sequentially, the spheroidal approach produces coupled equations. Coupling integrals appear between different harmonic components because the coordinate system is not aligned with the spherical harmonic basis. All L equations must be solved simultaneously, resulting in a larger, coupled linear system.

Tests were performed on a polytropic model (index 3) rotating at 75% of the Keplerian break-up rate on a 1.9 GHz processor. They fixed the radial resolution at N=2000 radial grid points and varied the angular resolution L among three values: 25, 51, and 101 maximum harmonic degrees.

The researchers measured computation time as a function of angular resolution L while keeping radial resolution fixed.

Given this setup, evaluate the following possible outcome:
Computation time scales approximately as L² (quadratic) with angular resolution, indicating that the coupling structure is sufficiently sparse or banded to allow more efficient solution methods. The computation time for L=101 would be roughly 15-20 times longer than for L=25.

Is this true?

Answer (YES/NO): NO